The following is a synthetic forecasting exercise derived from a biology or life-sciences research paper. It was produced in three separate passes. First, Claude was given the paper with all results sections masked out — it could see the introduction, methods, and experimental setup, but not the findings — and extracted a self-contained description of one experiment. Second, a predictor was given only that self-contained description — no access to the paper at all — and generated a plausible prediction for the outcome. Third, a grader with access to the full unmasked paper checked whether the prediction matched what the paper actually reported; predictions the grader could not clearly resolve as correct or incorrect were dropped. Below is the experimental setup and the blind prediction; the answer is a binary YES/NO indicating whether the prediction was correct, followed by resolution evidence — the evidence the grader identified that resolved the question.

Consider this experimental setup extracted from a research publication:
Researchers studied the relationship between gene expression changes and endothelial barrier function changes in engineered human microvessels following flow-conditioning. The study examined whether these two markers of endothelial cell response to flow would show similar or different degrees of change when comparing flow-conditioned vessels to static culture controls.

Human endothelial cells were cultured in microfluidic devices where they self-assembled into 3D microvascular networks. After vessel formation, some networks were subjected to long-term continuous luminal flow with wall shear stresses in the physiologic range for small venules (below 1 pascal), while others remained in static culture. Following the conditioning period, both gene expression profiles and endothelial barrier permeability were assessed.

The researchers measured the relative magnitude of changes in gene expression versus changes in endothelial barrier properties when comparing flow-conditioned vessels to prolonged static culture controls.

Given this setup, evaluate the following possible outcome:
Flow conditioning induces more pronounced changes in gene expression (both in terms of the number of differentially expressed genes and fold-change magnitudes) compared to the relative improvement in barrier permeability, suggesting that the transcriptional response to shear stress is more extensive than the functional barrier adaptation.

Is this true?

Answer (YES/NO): YES